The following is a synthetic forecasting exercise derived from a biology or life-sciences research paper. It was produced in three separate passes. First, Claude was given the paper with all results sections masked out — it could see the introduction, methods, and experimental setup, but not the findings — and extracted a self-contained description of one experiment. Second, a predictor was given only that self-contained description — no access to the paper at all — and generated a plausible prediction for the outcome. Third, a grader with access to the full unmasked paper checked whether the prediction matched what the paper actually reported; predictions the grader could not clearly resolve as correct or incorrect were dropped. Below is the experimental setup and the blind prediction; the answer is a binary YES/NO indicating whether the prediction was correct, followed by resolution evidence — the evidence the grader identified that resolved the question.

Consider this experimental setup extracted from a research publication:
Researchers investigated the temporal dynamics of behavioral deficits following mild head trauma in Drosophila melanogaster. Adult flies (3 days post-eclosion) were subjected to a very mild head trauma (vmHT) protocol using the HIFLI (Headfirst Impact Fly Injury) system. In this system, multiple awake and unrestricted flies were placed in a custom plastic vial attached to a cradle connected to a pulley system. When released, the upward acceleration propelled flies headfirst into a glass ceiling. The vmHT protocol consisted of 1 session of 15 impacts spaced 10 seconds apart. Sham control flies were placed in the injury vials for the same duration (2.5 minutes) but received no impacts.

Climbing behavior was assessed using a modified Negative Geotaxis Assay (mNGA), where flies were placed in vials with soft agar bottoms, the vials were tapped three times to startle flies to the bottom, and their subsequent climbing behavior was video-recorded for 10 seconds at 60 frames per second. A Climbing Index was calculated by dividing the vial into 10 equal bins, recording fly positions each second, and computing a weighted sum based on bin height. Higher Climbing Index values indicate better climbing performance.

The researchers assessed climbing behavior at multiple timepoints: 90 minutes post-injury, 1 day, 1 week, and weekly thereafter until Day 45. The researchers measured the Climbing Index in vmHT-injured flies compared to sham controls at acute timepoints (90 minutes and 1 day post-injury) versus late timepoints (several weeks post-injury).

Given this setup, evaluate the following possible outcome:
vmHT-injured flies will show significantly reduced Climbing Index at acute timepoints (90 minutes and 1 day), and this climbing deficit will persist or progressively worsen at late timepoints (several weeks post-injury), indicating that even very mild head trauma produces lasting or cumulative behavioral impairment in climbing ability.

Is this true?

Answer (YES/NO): NO